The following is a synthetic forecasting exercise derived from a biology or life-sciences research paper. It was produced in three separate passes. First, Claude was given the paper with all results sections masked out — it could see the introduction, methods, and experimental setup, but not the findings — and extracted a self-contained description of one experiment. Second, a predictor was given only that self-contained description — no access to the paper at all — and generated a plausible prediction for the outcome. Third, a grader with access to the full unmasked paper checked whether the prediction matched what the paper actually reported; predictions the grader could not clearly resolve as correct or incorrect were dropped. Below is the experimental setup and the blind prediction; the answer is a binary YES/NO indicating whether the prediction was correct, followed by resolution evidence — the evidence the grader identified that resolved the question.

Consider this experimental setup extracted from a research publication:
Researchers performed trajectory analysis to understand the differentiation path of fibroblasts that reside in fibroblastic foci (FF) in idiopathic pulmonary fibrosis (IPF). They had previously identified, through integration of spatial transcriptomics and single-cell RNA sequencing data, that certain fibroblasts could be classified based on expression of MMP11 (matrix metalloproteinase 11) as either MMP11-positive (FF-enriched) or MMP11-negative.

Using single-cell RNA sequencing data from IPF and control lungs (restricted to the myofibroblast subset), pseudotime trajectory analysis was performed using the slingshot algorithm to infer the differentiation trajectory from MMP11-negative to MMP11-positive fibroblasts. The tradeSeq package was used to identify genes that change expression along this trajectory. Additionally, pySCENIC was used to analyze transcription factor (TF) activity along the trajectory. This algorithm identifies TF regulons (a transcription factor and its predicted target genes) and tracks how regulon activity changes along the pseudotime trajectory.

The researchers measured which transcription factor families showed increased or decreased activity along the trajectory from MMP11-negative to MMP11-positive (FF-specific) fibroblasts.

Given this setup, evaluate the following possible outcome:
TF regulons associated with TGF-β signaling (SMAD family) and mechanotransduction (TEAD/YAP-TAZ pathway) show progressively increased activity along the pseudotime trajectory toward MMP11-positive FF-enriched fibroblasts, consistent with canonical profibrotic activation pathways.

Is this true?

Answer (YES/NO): NO